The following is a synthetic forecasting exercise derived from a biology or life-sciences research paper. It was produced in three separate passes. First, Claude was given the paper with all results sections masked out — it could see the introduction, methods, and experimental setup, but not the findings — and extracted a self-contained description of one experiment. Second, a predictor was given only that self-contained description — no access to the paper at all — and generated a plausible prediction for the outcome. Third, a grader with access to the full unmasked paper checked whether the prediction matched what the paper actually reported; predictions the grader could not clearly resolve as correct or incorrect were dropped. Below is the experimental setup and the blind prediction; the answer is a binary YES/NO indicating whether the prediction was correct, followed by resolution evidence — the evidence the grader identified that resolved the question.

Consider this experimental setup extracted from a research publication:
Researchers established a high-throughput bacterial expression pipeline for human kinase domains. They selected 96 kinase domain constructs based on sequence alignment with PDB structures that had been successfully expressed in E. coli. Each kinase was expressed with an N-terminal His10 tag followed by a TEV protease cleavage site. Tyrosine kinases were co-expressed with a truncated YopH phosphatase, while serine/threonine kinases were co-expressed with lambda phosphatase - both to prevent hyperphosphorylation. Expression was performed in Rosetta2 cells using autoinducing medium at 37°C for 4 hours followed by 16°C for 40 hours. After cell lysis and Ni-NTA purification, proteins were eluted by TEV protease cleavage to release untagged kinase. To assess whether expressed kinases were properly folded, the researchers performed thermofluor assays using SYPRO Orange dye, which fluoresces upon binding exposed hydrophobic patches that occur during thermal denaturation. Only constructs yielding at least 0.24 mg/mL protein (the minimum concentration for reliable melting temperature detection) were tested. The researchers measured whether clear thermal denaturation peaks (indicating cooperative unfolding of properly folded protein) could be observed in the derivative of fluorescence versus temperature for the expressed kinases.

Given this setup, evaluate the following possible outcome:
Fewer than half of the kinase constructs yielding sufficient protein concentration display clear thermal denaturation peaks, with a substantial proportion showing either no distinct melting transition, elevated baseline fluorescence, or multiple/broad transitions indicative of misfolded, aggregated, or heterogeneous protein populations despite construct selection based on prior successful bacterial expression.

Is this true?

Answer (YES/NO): NO